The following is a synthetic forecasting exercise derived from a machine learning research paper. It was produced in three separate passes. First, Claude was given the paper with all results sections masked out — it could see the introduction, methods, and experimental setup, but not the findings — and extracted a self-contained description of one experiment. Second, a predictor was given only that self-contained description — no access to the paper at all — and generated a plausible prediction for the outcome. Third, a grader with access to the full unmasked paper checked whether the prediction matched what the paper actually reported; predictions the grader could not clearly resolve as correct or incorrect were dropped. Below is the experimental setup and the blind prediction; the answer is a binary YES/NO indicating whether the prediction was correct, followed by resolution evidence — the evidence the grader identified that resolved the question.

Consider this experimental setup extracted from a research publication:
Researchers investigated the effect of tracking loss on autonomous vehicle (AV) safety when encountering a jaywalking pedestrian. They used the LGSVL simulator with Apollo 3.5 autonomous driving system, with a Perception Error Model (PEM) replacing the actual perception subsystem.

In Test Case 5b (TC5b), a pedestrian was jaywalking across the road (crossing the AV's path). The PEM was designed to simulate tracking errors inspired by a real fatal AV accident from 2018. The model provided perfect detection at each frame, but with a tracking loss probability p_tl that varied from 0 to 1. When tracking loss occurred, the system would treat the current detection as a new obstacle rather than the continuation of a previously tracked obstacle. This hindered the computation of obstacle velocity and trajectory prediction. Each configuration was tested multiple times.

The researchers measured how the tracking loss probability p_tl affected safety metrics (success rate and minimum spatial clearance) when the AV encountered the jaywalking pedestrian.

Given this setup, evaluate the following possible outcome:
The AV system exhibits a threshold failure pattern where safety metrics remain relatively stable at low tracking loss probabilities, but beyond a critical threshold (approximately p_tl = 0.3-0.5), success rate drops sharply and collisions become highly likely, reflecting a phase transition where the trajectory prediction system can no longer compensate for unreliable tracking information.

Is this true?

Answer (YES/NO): YES